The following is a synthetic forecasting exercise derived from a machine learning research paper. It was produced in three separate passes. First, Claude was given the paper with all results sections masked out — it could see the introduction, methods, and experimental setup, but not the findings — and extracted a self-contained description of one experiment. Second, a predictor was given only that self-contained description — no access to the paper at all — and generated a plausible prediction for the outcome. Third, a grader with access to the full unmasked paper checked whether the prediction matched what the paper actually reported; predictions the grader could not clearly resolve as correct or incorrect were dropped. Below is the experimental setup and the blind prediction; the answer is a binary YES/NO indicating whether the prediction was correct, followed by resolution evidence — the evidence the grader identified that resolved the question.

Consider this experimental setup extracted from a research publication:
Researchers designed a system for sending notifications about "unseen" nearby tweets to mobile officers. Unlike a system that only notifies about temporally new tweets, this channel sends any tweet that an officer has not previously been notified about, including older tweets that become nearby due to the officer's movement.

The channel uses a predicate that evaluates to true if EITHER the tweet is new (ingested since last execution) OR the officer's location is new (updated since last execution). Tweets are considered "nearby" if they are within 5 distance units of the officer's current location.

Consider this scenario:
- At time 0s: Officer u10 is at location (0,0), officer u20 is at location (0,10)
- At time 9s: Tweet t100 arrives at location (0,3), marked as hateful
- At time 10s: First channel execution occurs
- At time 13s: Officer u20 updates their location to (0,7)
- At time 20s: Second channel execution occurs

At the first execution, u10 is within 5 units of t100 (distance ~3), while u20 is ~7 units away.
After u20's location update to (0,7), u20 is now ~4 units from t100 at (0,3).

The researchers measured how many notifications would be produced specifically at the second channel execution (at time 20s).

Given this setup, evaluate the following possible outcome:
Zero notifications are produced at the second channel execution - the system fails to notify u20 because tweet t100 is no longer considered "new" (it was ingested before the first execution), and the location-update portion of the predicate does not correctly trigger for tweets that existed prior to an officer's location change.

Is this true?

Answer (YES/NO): NO